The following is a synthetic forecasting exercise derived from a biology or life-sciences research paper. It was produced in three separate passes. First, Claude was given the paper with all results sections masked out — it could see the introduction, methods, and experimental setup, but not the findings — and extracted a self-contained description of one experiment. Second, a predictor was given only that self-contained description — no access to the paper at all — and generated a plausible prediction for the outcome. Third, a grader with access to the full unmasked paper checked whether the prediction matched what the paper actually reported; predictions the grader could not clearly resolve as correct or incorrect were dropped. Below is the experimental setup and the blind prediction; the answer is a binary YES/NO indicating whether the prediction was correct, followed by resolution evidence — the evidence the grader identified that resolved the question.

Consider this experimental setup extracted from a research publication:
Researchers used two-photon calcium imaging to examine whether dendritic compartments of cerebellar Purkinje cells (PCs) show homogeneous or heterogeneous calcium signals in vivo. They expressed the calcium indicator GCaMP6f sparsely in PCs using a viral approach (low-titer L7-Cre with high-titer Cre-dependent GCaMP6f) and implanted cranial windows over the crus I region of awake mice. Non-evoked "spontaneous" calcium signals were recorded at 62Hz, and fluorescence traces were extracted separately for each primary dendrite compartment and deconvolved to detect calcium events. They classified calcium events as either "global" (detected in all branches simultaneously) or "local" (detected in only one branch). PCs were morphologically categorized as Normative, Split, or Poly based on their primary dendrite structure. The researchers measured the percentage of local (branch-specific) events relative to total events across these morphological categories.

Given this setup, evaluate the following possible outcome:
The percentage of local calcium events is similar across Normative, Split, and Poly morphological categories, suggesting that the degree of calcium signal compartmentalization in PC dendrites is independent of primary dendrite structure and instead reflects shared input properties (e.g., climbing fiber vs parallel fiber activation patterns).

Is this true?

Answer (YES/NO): NO